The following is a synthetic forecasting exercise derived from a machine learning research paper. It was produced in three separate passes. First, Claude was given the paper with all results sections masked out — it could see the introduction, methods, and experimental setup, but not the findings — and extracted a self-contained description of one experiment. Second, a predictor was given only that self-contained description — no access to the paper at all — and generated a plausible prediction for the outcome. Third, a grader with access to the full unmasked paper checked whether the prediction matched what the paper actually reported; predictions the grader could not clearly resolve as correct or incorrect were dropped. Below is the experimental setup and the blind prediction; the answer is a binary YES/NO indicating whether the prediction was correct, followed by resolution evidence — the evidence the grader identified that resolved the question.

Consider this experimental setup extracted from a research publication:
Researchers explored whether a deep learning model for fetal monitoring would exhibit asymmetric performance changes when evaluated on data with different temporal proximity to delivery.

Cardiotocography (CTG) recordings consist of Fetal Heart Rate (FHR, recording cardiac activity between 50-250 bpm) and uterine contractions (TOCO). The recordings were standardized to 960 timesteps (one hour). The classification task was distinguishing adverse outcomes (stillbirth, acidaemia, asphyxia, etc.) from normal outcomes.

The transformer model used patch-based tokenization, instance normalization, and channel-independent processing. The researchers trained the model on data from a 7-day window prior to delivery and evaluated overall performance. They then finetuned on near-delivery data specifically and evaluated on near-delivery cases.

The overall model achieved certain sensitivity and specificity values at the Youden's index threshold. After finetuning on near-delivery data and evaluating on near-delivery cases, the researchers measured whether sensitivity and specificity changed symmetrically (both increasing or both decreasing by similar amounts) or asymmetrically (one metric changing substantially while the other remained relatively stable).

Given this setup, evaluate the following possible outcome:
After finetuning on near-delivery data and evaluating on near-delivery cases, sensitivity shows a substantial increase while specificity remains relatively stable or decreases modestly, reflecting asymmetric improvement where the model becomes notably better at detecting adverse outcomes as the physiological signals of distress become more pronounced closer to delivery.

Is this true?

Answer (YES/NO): YES